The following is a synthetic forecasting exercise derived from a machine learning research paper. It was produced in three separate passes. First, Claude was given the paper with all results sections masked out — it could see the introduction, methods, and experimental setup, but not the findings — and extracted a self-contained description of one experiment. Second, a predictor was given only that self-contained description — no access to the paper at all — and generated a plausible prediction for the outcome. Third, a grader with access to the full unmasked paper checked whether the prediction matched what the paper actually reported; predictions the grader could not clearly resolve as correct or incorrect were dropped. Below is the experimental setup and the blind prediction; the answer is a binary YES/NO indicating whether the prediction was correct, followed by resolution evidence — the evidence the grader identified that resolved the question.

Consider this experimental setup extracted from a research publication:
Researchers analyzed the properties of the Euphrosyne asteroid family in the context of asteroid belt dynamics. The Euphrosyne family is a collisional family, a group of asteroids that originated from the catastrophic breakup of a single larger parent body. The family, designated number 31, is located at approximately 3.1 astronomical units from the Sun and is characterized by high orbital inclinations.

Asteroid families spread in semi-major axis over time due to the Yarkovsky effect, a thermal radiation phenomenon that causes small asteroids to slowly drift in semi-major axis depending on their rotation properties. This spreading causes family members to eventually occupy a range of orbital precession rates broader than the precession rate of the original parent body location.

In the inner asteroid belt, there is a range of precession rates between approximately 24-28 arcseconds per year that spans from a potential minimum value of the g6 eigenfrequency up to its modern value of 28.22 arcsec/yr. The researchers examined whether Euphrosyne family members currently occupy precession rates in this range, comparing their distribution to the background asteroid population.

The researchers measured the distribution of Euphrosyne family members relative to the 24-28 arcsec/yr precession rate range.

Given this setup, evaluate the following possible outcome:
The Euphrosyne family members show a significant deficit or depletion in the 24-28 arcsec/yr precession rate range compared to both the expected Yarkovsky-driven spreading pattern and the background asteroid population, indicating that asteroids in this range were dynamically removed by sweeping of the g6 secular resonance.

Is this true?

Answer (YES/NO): NO